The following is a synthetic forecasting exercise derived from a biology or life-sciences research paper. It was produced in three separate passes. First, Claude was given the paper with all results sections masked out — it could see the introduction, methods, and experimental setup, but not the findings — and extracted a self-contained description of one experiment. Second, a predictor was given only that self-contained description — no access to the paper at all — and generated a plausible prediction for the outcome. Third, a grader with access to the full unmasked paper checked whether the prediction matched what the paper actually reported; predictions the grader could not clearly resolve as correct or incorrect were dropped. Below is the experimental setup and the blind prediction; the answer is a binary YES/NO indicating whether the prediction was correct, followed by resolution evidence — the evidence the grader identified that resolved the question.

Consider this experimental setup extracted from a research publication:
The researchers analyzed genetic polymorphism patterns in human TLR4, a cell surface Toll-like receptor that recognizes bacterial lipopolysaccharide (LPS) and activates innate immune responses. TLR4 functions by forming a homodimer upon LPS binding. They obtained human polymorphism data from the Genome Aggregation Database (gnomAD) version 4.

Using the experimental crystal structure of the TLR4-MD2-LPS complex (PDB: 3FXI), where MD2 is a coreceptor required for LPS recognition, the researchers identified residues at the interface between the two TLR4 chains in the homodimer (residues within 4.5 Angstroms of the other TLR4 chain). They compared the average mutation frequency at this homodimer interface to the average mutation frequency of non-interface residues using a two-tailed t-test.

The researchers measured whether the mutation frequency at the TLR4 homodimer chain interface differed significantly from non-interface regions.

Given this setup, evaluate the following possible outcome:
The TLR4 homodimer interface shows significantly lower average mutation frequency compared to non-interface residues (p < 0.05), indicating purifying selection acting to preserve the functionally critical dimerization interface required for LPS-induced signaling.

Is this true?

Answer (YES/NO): NO